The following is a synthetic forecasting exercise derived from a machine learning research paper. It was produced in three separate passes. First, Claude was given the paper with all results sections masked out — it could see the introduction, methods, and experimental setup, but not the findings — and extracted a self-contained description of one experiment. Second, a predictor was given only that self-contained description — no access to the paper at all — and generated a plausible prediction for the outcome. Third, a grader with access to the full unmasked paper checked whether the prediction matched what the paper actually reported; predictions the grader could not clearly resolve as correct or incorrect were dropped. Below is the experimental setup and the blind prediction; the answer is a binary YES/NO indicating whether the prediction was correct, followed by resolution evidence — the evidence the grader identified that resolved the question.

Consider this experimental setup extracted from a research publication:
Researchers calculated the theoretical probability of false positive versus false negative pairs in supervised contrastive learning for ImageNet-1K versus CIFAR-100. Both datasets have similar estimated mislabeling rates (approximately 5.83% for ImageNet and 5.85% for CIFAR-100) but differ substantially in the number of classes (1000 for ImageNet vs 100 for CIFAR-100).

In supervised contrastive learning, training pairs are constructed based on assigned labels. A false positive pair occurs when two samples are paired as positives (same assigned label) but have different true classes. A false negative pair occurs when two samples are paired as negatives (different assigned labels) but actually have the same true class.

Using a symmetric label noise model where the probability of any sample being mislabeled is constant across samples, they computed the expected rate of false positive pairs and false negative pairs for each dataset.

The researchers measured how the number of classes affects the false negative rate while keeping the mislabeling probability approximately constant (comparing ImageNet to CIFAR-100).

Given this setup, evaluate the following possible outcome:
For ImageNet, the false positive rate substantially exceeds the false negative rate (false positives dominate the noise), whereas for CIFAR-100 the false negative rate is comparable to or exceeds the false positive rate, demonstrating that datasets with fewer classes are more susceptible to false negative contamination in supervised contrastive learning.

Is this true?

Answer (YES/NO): NO